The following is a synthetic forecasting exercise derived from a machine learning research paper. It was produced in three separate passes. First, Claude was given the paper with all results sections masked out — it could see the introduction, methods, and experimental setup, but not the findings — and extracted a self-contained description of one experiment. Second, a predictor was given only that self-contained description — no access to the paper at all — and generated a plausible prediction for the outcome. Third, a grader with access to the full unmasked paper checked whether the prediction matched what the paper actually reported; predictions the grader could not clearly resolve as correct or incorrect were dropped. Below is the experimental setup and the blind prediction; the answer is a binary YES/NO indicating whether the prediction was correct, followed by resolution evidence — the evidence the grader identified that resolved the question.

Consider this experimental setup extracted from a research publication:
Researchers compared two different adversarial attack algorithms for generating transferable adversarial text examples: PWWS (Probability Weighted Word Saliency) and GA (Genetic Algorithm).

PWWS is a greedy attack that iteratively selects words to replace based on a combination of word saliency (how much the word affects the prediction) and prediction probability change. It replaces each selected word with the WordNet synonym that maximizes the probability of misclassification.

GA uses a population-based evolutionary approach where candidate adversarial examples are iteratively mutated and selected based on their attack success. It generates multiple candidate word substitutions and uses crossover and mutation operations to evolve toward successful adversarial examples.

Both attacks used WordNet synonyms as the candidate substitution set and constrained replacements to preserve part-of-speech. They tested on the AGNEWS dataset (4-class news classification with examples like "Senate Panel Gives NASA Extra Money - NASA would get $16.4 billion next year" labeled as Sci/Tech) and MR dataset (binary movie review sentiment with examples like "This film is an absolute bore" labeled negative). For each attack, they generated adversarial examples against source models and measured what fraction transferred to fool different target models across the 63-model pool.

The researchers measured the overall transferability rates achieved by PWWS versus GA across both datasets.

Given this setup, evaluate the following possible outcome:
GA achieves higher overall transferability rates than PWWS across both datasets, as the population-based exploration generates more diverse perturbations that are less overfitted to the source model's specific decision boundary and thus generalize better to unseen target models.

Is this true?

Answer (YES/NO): NO